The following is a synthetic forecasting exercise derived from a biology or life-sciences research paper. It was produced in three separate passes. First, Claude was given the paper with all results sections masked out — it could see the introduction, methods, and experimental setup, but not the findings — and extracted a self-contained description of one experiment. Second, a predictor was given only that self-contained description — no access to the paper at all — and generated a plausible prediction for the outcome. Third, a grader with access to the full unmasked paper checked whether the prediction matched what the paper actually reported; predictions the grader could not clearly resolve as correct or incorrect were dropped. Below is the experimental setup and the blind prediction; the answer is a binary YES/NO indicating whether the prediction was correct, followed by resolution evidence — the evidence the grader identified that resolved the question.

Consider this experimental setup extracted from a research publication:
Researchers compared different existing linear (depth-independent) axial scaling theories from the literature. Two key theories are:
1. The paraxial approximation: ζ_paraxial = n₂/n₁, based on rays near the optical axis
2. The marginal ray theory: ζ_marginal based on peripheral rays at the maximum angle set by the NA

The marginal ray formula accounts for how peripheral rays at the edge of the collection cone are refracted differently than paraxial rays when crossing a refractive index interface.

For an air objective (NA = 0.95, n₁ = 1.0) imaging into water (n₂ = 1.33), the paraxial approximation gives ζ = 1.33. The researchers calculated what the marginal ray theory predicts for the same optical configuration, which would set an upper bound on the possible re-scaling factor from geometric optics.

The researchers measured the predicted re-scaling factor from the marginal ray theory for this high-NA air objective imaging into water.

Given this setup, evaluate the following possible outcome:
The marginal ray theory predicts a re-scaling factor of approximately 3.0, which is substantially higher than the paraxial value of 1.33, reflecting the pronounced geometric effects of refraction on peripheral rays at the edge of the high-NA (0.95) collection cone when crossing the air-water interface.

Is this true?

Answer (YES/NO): YES